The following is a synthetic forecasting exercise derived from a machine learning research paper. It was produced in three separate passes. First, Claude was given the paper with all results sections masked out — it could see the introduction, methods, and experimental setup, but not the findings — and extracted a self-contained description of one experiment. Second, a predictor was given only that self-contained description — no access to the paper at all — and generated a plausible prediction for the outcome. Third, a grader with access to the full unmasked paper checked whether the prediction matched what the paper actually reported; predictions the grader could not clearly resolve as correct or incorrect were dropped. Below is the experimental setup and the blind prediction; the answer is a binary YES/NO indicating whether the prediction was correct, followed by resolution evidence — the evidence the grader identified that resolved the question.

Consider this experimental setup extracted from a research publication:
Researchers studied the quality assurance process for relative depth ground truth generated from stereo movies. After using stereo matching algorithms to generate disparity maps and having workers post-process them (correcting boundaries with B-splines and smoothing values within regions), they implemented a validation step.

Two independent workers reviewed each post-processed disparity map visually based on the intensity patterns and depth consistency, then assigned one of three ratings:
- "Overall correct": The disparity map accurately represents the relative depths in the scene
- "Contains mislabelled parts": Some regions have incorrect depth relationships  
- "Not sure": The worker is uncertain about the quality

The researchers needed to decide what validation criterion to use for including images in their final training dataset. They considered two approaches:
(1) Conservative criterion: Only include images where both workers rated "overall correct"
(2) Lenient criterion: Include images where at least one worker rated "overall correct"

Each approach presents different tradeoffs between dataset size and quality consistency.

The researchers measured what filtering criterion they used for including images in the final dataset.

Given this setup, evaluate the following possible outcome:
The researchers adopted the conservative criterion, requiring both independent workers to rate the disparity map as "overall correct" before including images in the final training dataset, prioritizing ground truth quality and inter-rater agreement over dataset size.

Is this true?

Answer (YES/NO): YES